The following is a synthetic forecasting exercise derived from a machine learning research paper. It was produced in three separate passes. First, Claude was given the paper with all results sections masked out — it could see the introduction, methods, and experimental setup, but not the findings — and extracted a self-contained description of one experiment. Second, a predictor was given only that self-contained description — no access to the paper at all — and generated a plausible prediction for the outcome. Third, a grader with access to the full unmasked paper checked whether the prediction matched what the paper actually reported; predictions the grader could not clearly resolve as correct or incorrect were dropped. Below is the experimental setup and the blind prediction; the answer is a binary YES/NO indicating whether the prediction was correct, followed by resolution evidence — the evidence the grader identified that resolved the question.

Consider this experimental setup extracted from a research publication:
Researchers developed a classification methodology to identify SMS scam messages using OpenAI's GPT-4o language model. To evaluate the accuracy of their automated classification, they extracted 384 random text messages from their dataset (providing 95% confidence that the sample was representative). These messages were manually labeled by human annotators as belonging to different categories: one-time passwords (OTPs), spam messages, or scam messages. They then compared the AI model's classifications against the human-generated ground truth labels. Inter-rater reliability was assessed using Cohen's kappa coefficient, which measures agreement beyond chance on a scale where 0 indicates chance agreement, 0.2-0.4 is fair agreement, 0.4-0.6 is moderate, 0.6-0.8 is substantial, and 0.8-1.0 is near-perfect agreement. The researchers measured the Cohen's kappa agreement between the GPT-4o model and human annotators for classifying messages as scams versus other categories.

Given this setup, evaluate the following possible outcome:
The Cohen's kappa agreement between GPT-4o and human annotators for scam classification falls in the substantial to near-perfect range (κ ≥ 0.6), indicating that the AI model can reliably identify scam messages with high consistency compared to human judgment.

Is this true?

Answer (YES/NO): YES